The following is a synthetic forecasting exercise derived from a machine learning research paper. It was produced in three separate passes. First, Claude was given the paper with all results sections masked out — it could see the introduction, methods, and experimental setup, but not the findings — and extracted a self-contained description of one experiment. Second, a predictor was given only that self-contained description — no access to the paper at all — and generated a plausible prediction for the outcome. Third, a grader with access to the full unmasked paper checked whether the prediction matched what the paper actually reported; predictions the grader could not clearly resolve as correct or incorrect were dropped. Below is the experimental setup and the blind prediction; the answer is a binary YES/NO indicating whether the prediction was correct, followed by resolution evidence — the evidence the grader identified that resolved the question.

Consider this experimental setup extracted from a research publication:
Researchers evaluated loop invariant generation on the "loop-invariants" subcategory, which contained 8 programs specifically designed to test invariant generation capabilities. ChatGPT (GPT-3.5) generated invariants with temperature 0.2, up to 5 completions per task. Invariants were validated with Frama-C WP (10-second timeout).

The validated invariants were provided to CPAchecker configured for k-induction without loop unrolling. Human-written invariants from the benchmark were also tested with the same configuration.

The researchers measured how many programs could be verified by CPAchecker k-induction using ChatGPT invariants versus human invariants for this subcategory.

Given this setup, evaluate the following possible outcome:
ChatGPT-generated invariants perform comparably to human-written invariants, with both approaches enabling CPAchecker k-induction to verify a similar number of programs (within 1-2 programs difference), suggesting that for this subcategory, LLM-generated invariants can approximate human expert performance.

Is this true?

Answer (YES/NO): NO